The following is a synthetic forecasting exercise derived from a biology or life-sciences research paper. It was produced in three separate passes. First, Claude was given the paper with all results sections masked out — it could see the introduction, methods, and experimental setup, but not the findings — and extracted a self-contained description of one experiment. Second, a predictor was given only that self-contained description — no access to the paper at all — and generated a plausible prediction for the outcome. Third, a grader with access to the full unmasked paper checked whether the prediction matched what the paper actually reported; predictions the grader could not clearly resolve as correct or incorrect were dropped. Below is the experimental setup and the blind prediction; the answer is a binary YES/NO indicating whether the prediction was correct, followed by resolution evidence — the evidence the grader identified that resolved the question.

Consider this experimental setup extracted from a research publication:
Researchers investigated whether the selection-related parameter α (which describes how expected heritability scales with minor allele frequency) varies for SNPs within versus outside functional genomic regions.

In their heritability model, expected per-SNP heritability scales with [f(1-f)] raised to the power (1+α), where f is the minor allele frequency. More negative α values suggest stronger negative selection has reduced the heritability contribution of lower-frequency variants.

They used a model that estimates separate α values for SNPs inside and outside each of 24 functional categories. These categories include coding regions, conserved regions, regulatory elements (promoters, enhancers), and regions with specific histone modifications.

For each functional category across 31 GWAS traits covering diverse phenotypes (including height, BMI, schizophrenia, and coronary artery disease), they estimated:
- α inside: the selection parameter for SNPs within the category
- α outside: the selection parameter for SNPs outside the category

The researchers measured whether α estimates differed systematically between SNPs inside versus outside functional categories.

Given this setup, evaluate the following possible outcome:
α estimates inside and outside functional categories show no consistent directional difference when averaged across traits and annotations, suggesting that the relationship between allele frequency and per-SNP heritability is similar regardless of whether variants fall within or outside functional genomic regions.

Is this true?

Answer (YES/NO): NO